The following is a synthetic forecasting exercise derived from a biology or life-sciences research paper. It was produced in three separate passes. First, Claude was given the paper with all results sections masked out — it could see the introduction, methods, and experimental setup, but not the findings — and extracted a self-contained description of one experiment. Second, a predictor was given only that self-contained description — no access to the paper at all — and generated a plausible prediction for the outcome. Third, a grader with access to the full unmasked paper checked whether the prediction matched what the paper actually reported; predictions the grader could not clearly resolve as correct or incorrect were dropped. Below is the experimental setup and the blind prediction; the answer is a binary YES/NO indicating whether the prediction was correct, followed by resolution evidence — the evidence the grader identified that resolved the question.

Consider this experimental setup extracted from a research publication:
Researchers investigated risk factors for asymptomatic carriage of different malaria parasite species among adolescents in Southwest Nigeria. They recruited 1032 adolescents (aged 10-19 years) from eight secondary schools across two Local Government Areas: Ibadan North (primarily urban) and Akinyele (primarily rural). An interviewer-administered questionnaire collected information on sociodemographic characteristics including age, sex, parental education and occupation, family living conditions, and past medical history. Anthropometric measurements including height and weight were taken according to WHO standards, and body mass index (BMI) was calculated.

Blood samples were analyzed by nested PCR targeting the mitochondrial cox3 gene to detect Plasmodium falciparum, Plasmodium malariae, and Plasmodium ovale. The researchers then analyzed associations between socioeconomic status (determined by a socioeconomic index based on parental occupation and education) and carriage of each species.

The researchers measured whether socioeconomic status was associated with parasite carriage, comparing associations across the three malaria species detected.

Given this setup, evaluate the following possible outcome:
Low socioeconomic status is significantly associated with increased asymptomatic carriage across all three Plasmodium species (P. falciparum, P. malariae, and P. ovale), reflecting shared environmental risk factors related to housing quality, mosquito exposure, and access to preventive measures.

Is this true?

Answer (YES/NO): NO